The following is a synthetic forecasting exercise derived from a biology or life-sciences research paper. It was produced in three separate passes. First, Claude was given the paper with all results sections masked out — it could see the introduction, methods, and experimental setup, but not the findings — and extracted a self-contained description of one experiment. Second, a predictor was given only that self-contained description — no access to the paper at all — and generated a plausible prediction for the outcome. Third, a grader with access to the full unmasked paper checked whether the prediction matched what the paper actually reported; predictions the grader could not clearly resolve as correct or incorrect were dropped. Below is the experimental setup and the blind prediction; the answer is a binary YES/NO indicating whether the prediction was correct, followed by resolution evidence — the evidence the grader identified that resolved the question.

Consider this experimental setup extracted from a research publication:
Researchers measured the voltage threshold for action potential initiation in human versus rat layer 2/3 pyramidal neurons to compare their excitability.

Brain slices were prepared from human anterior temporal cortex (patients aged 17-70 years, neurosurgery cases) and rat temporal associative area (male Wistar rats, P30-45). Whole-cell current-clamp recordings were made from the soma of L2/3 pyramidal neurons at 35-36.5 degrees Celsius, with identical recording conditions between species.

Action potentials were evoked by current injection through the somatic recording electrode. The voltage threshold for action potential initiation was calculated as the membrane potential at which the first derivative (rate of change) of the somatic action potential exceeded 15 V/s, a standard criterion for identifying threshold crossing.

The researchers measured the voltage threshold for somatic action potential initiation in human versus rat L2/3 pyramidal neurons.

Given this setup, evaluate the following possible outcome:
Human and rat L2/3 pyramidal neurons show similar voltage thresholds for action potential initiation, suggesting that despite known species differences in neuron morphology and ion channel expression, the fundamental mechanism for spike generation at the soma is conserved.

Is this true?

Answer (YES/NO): NO